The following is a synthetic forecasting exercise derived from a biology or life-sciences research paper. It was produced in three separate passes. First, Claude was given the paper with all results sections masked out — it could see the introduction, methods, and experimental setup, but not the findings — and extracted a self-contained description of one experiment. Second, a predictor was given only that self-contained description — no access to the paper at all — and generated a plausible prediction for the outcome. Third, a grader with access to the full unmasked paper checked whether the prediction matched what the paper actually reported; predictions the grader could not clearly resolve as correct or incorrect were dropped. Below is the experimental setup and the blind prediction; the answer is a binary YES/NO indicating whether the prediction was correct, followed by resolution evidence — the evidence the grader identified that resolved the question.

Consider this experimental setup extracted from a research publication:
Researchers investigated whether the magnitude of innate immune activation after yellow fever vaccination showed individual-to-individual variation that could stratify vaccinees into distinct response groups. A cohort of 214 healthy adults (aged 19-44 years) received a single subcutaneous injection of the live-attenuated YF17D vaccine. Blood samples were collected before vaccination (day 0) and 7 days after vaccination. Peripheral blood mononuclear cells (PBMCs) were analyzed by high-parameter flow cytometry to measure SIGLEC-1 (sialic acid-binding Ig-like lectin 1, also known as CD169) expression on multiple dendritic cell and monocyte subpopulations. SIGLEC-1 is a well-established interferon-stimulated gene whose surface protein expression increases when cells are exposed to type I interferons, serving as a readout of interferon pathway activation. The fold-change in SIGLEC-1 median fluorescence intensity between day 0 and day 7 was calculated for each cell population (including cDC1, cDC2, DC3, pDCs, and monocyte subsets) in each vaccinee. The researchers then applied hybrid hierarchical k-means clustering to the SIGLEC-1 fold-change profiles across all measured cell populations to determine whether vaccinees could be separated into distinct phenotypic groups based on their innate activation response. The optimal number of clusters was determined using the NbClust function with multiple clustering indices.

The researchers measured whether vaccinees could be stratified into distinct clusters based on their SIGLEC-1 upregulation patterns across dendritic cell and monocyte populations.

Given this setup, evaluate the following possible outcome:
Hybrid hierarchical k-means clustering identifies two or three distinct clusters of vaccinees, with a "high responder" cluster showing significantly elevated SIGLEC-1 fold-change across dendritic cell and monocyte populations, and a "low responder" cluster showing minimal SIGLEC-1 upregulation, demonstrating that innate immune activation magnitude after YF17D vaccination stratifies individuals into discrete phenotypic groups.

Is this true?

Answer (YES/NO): YES